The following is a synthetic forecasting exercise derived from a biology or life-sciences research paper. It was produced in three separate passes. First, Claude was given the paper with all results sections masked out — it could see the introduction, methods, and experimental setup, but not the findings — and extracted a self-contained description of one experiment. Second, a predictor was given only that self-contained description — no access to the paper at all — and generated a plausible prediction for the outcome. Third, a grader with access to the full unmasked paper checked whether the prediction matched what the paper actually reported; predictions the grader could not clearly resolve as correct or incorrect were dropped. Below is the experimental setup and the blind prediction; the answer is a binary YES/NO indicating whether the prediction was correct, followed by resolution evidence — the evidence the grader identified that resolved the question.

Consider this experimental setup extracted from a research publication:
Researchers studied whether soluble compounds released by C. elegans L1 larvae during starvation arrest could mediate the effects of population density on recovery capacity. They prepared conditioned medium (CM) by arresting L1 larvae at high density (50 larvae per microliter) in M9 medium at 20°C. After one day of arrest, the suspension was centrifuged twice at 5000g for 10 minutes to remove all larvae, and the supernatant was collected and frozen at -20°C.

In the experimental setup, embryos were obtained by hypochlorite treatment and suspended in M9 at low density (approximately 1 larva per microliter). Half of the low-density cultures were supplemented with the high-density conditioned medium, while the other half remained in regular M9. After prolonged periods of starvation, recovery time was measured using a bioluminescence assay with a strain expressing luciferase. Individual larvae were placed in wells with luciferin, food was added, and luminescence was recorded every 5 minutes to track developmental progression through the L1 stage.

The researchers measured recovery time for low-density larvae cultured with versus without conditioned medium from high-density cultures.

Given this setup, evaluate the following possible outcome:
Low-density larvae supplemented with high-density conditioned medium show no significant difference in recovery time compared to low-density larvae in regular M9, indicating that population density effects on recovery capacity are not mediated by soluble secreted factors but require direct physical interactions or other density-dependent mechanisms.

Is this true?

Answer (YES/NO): NO